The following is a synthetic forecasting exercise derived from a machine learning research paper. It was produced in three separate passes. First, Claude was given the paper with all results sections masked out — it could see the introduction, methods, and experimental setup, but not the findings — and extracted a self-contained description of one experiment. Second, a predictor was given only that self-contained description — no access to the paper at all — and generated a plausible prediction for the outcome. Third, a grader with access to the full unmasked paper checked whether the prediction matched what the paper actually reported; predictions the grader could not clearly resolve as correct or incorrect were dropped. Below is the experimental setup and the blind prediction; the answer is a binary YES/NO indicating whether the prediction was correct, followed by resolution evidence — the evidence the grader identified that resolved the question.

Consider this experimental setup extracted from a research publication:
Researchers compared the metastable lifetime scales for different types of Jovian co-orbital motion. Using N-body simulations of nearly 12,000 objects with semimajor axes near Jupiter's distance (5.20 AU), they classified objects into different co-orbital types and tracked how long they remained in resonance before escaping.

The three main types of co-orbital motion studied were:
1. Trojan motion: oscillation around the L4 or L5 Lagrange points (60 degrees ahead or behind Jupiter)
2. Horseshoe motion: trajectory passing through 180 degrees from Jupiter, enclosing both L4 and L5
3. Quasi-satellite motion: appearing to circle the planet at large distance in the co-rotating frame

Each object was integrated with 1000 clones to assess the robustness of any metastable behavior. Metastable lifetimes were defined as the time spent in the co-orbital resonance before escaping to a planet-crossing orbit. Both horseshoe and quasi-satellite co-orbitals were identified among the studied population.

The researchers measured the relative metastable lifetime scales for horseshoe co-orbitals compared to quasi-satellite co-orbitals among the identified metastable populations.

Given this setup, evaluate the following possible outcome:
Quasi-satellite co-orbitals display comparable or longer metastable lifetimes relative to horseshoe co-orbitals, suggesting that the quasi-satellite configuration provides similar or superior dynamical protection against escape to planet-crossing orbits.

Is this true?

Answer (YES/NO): YES